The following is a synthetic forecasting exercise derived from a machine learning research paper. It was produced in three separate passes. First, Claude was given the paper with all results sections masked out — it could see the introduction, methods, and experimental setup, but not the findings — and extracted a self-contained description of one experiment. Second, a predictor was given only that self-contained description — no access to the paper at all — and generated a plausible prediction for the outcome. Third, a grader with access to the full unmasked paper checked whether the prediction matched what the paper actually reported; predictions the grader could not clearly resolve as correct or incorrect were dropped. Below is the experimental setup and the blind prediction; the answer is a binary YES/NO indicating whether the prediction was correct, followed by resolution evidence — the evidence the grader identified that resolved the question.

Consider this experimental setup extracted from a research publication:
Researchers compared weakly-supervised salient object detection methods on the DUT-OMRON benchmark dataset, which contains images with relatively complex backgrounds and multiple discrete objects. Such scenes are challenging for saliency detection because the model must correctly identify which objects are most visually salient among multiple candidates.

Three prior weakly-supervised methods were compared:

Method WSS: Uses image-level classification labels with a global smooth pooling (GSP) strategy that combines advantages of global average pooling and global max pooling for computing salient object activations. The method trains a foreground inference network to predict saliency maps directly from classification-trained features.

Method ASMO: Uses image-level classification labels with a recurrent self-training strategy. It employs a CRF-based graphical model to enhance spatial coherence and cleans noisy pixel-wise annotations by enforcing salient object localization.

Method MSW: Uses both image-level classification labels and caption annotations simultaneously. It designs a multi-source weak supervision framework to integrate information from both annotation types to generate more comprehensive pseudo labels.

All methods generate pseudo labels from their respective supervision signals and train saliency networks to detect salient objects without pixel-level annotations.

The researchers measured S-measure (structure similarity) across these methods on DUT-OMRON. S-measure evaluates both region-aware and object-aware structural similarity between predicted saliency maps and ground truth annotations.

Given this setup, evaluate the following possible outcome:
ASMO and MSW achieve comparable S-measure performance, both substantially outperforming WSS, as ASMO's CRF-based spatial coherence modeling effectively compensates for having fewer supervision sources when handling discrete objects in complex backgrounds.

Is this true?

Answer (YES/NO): YES